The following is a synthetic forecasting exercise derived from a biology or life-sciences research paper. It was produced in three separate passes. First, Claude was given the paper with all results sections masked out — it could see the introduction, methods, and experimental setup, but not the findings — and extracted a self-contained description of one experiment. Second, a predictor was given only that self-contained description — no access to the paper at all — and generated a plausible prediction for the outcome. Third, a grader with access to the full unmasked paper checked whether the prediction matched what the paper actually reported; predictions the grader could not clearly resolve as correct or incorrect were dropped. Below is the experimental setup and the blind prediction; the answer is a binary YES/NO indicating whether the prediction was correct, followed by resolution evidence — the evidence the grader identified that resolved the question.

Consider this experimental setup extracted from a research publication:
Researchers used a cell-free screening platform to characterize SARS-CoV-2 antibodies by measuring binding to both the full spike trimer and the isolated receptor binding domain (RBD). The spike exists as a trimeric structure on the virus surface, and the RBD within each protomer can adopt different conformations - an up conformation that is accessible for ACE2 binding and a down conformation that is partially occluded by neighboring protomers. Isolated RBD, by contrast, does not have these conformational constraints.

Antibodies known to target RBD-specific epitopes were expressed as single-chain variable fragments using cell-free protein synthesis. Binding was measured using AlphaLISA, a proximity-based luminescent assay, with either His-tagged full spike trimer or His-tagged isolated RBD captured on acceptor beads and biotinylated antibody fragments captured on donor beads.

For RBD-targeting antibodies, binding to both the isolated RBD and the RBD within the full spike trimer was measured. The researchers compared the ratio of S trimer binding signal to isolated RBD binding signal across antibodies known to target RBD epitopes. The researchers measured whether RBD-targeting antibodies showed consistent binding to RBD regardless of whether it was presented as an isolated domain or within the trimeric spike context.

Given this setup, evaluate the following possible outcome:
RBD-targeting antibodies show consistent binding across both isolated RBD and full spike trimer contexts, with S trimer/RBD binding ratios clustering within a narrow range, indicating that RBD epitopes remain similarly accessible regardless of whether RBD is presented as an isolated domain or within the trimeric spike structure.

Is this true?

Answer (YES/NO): NO